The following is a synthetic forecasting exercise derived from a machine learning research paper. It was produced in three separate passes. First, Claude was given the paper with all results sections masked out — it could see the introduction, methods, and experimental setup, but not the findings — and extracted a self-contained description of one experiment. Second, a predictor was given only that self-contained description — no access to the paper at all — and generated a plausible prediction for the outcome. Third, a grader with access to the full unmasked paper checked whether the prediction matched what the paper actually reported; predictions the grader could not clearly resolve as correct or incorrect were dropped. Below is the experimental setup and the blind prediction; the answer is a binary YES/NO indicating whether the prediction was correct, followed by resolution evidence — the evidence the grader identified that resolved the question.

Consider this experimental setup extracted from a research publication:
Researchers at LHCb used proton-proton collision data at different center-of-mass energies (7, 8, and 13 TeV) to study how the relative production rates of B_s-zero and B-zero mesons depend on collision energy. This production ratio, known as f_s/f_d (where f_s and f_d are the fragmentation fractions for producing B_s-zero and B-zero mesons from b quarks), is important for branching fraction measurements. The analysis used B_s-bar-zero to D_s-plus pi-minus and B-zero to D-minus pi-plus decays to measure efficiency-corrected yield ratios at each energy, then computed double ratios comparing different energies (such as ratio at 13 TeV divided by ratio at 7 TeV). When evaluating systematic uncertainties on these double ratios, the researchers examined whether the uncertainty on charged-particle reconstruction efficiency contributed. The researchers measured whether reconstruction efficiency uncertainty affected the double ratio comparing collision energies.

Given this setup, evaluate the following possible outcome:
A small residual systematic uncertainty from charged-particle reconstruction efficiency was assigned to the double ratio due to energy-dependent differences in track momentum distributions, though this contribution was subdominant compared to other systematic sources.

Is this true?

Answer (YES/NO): NO